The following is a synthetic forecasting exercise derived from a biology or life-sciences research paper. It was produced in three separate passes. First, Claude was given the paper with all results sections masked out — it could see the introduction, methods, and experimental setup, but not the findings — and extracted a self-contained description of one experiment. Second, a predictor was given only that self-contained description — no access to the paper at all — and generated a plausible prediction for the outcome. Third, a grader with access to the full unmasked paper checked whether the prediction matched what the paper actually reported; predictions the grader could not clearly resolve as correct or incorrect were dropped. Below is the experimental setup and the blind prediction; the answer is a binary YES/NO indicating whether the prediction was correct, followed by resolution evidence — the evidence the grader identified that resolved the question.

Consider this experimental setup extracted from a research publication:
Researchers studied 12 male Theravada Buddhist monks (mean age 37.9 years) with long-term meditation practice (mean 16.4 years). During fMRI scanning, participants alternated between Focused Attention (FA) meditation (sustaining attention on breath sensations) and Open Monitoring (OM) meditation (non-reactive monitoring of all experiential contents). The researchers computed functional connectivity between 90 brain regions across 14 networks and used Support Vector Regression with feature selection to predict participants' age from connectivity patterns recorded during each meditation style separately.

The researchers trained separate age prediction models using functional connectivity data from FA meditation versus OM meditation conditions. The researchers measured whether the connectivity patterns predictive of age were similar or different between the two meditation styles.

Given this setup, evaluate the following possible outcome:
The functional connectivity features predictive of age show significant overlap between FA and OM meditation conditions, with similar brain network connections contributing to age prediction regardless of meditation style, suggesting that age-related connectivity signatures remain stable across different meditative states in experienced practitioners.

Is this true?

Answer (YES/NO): YES